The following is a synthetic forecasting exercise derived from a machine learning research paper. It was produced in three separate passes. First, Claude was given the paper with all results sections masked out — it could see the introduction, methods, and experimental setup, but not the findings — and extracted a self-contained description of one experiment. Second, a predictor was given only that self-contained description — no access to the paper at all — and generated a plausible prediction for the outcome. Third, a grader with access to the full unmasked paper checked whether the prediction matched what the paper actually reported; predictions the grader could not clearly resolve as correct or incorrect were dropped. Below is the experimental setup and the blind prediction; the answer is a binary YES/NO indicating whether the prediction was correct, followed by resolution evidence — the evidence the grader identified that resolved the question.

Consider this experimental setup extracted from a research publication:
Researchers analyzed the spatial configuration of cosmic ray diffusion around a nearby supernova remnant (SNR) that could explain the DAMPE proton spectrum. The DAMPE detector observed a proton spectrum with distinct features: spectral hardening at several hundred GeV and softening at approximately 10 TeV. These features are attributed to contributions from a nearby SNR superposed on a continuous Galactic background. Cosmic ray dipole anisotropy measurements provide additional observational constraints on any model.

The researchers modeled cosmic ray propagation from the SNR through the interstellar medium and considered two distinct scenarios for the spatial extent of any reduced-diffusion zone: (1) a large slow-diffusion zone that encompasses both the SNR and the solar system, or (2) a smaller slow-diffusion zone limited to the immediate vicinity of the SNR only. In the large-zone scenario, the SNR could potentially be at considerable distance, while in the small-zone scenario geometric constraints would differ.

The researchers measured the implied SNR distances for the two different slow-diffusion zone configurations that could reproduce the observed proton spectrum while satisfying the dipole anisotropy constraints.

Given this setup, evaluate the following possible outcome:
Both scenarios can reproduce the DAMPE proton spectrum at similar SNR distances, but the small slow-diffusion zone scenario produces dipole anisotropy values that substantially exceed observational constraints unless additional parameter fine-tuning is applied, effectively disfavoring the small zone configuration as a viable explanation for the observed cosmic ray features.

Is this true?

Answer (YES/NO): NO